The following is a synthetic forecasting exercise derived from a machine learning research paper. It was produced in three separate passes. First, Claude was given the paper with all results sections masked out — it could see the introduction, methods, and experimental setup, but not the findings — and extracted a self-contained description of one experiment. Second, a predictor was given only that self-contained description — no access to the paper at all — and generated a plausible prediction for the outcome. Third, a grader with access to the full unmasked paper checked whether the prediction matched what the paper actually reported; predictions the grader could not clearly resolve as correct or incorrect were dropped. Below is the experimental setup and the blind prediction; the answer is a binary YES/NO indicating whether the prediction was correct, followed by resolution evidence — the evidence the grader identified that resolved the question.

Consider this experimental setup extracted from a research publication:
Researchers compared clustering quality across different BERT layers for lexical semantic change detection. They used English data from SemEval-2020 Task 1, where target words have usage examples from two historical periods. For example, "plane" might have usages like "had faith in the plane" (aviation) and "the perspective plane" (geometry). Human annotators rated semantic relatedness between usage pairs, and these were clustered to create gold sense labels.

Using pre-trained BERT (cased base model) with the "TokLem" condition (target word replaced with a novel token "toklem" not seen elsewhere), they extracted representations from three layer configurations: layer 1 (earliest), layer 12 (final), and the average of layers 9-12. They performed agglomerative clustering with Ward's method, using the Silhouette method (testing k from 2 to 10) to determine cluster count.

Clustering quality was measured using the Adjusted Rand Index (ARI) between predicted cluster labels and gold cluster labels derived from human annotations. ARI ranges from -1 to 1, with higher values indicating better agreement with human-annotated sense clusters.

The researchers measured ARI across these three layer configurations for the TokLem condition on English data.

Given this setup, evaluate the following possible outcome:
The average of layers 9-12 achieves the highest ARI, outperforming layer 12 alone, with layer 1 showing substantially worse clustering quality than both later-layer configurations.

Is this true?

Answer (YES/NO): YES